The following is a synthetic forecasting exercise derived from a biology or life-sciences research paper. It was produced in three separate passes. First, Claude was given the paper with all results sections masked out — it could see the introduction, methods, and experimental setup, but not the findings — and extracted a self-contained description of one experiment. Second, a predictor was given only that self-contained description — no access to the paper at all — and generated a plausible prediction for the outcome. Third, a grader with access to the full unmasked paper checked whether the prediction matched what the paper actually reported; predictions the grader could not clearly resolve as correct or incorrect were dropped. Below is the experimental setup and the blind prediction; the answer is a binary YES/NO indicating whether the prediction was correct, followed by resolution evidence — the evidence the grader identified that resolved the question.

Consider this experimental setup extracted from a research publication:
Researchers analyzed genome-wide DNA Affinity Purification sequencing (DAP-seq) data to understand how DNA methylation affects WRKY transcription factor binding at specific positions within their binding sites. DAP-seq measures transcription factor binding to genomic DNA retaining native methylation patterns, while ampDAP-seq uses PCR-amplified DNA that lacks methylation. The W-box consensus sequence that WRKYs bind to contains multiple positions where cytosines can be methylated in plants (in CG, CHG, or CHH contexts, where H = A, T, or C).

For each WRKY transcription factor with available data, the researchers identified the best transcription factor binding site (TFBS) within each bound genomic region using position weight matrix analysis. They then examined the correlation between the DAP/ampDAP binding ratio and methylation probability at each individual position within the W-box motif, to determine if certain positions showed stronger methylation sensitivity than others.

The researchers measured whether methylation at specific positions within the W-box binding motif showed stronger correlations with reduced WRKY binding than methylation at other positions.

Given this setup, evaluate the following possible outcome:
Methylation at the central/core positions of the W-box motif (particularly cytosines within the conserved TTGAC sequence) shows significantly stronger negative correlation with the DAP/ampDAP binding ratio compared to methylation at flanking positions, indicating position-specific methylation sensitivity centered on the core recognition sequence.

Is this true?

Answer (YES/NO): YES